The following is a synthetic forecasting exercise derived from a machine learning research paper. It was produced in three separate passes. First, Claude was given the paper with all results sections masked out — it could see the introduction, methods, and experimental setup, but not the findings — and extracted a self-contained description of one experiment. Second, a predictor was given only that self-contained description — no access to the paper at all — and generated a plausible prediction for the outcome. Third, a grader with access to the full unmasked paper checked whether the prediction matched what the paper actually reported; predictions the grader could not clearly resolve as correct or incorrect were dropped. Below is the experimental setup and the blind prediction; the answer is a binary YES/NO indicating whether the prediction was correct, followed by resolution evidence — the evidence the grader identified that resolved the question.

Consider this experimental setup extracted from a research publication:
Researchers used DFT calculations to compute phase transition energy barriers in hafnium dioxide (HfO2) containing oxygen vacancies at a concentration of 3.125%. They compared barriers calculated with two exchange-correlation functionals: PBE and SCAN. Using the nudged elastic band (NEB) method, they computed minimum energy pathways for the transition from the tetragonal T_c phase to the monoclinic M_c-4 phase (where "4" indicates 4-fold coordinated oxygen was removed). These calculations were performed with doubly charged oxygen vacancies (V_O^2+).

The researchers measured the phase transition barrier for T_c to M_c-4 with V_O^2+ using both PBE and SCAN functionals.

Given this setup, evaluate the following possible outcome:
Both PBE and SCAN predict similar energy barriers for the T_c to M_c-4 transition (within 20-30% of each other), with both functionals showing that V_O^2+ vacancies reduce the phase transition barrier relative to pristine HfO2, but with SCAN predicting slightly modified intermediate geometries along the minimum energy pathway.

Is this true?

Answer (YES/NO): NO